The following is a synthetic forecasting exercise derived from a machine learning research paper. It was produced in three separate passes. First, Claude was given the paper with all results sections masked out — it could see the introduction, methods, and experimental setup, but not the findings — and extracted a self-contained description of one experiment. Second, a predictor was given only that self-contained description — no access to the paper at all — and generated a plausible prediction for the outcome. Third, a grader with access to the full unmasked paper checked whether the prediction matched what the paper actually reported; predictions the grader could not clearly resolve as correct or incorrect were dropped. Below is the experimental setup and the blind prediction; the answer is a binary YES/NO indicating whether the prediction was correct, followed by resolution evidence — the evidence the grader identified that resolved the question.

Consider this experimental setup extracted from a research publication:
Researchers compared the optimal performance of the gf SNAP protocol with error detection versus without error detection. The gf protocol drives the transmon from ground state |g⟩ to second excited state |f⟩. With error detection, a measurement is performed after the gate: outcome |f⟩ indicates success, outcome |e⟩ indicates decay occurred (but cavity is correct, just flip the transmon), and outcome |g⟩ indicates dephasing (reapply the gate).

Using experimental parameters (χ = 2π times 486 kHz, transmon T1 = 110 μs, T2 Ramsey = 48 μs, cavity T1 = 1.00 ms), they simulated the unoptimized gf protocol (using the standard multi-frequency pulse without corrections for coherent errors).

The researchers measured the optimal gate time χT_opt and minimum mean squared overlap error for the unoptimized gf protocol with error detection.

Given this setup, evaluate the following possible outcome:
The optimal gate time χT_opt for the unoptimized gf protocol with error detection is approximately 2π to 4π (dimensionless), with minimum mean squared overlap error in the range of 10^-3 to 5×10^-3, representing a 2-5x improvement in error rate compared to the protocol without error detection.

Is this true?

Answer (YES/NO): NO